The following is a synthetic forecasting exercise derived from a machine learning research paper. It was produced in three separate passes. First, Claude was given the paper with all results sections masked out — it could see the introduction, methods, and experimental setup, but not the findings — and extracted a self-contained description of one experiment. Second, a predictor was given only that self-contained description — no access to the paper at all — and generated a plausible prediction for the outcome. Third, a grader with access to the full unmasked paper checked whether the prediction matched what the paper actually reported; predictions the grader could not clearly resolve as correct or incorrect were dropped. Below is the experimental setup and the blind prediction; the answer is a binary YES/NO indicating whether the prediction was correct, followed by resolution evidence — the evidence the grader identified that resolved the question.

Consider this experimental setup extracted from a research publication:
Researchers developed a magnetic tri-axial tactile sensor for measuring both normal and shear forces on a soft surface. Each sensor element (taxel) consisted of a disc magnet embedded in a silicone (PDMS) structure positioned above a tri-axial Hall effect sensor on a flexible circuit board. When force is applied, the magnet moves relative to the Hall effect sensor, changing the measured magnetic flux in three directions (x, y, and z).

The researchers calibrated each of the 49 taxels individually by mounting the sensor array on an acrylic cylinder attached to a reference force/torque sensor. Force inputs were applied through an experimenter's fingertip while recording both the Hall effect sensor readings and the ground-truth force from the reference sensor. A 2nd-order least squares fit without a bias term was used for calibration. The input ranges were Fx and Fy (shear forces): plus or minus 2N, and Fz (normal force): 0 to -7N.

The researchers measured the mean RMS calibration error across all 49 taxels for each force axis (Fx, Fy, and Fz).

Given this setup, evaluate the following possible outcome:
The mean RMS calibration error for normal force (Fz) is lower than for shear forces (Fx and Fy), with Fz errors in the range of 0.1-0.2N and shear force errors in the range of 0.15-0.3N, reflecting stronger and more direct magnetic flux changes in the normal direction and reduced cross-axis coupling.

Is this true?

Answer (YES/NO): NO